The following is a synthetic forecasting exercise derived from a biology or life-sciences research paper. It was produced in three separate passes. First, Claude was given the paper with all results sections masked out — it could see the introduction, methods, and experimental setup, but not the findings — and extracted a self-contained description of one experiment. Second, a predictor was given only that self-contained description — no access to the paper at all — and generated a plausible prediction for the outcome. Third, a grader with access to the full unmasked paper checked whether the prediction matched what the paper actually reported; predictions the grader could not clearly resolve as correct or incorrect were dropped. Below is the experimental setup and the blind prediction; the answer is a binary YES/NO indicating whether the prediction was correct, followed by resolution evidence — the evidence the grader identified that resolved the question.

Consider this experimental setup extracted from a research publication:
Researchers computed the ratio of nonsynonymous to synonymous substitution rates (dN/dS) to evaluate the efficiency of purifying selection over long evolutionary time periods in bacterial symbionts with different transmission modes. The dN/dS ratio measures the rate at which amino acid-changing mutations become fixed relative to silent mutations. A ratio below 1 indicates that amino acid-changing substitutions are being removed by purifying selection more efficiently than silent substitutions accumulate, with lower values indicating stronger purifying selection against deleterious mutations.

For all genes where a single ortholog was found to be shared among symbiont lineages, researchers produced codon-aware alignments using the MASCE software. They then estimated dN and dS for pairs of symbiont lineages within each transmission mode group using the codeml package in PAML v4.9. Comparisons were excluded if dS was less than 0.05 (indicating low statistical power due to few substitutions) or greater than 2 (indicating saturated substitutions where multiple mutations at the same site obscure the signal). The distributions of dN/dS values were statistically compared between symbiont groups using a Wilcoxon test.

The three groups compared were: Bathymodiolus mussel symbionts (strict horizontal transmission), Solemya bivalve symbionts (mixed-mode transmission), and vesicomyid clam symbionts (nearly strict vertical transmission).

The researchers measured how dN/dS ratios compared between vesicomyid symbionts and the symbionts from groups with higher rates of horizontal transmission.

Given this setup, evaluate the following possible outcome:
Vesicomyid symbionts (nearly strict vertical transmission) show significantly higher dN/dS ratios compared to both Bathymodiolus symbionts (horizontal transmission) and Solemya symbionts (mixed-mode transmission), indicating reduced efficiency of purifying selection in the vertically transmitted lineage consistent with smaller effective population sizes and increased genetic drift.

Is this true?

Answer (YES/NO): YES